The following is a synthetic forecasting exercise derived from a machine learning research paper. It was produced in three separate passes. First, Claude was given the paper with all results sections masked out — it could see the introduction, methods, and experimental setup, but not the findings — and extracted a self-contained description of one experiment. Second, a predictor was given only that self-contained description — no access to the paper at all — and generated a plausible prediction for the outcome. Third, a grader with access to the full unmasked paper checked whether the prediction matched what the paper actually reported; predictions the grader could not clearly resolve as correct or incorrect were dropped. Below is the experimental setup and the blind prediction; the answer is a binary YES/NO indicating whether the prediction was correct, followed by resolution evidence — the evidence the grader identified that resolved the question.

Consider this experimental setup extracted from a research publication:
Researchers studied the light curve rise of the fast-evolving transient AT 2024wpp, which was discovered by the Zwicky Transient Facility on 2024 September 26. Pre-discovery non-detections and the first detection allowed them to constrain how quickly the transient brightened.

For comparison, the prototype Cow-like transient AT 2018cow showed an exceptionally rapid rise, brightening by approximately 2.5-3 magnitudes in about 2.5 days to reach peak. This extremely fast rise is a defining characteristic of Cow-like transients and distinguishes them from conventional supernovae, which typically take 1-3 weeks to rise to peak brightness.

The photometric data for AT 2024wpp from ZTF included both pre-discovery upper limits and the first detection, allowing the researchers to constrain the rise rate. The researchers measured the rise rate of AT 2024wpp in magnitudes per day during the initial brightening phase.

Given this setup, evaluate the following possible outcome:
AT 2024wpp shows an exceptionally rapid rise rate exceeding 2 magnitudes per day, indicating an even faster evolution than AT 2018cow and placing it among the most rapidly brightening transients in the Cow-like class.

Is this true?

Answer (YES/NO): YES